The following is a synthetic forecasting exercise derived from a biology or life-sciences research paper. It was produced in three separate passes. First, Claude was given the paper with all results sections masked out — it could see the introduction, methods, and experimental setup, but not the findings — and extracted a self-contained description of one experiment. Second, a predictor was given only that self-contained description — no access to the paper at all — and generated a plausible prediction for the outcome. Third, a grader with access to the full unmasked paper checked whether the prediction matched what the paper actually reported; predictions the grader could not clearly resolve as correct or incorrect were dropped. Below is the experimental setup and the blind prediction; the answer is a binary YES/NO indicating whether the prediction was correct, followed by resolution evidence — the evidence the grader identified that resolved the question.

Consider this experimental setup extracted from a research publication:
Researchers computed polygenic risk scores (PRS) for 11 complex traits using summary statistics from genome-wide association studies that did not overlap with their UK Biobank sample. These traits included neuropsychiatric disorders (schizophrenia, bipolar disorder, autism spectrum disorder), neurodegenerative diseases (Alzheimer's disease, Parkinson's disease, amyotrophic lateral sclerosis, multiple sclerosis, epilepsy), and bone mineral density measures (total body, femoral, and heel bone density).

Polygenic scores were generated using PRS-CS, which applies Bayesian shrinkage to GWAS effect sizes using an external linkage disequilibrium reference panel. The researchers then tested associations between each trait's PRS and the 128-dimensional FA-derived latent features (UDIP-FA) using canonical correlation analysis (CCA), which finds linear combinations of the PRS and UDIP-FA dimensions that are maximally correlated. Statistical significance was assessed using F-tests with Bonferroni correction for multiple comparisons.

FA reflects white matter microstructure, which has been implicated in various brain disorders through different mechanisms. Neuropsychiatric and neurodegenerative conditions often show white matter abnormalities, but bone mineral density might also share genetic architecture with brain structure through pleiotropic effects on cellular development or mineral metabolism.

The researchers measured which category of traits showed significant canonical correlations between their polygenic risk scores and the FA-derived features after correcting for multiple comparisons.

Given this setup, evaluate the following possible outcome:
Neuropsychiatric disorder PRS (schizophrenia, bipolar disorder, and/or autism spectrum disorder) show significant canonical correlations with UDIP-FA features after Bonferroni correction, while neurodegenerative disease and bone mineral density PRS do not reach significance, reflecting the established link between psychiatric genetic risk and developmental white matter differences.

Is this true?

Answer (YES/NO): NO